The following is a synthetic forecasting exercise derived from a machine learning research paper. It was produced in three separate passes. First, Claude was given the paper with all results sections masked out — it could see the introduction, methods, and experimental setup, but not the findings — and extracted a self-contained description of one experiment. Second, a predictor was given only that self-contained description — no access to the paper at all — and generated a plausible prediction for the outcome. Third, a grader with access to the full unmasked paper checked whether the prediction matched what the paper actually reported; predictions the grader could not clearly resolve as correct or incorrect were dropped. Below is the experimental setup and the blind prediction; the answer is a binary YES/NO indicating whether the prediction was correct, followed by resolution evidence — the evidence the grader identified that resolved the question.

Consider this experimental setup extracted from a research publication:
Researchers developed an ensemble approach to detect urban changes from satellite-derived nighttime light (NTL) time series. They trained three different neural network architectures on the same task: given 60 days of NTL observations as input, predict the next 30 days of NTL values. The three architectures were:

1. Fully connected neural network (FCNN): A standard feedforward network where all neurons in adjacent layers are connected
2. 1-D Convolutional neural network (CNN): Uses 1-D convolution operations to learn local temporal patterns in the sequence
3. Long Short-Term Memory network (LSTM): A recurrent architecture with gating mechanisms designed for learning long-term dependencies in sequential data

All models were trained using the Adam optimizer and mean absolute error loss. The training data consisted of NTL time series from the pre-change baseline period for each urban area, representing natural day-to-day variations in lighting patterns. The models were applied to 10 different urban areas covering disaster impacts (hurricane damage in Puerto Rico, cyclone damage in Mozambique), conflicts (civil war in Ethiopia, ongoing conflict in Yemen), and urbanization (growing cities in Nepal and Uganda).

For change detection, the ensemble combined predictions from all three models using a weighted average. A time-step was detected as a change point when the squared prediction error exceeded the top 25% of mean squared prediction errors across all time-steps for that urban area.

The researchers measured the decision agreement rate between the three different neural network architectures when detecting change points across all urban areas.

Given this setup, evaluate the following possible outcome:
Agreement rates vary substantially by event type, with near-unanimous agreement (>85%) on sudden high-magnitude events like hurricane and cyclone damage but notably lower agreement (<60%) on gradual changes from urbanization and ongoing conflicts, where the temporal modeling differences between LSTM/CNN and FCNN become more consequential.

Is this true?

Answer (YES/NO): NO